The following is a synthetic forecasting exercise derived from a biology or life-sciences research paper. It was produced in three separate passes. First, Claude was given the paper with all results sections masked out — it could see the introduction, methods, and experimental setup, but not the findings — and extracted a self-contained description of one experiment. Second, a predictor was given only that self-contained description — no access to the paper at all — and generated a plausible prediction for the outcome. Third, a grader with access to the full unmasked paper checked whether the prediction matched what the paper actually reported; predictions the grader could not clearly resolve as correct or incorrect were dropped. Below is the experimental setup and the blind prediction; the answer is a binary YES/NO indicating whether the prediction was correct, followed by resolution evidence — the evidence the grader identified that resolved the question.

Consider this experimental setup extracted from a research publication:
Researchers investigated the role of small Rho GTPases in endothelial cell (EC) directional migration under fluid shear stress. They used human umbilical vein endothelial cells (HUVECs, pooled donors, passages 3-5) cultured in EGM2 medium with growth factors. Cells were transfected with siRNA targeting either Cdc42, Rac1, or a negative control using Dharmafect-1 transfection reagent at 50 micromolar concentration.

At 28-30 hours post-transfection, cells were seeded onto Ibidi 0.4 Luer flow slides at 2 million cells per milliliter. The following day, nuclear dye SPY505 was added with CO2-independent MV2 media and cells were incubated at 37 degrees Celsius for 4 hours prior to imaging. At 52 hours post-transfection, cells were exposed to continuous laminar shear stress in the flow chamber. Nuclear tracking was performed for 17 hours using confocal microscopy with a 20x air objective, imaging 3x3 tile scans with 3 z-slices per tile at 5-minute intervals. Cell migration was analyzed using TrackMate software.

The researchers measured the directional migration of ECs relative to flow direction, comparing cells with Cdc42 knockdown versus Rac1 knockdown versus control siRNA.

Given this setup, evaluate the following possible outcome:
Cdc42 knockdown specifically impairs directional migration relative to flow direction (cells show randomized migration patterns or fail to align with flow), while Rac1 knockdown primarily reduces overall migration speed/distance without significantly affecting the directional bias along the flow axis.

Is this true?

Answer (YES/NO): YES